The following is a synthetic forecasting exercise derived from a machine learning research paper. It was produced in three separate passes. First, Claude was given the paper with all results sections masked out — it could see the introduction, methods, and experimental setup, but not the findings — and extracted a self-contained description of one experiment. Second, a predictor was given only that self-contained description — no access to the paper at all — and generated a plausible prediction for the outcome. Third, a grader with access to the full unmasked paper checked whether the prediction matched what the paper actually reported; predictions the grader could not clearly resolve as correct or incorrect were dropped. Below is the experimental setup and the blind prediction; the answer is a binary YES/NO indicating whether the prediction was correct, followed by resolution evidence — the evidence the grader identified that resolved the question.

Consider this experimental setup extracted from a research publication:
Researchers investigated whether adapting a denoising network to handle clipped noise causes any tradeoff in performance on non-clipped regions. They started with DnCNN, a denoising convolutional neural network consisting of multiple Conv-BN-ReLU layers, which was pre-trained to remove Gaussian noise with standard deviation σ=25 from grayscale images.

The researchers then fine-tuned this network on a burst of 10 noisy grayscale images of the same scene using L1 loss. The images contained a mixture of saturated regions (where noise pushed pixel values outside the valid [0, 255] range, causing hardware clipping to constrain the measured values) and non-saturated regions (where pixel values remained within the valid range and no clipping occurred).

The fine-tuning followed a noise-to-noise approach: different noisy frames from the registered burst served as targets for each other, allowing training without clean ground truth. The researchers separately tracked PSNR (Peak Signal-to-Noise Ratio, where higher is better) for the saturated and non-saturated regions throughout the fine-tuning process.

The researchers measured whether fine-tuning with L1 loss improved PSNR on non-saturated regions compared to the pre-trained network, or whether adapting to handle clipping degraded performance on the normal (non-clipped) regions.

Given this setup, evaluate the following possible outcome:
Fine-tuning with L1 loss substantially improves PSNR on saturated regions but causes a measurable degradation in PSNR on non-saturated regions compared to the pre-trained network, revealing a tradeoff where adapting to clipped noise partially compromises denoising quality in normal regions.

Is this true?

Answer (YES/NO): NO